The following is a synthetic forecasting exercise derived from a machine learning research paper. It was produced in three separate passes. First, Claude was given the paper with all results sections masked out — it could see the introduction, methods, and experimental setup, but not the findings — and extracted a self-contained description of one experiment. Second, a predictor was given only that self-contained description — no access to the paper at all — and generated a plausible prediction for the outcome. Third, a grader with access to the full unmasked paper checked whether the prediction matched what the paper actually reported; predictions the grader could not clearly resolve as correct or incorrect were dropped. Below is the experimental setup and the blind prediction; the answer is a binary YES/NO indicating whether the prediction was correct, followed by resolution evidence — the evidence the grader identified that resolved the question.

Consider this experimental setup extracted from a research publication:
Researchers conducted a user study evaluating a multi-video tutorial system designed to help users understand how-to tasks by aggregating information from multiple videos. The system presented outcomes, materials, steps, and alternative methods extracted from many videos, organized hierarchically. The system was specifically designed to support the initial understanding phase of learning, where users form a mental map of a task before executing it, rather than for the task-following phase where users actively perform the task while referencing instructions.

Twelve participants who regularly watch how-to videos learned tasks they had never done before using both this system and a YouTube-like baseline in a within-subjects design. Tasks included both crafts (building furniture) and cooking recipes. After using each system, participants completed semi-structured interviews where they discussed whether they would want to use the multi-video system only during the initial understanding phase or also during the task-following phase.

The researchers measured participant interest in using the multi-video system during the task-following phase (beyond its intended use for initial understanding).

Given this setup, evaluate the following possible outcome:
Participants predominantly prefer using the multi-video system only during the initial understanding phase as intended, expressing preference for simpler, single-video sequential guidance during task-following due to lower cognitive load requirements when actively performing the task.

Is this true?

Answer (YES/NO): NO